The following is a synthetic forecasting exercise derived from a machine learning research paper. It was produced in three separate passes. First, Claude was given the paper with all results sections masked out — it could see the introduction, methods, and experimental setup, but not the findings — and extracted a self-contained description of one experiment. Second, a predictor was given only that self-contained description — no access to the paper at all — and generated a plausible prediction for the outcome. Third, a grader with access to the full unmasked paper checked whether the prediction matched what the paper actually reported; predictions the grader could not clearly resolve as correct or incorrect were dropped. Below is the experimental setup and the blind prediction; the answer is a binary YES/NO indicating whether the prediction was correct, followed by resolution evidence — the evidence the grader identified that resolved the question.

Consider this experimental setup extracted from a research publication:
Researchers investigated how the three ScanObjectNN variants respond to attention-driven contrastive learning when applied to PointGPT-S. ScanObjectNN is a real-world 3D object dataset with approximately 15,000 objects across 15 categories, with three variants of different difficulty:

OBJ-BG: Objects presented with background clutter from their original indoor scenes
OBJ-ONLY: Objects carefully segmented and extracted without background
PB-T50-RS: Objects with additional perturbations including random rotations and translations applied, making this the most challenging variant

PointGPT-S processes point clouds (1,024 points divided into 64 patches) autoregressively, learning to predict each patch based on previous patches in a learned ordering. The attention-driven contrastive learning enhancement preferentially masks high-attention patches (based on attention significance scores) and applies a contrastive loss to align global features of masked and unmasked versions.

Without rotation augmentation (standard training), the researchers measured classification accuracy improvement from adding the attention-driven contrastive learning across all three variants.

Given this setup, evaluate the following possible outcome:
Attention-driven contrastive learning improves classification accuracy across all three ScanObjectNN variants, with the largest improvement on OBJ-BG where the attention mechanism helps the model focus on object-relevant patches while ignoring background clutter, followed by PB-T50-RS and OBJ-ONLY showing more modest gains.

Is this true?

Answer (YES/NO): NO